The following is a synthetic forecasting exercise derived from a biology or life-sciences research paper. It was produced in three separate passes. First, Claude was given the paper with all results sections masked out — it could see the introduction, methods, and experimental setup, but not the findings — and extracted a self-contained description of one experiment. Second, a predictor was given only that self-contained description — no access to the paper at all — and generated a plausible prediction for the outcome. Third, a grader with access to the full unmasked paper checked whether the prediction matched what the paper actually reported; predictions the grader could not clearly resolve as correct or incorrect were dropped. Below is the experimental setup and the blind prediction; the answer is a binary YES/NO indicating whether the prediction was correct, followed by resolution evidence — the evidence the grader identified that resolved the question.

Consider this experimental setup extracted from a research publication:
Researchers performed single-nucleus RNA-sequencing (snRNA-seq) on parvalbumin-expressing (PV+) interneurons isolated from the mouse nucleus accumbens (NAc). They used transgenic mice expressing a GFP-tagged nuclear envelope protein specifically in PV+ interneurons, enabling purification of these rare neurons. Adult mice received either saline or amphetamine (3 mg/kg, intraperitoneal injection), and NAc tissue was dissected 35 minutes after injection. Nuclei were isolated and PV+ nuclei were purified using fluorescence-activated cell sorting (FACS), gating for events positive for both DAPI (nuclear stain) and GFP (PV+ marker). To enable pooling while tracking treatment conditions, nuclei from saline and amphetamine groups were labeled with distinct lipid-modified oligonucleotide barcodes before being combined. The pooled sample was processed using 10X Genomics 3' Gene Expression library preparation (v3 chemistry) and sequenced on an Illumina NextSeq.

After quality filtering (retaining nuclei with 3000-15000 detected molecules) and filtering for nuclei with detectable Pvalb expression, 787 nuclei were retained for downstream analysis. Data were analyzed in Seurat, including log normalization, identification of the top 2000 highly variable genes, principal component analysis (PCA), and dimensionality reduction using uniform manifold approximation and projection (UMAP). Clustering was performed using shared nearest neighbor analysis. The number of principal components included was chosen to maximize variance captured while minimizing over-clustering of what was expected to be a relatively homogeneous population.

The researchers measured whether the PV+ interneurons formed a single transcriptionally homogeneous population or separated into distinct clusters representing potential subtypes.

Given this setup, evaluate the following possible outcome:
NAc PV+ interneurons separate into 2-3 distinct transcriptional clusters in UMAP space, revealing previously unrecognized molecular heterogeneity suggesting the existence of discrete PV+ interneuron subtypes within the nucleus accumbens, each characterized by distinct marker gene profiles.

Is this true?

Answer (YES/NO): NO